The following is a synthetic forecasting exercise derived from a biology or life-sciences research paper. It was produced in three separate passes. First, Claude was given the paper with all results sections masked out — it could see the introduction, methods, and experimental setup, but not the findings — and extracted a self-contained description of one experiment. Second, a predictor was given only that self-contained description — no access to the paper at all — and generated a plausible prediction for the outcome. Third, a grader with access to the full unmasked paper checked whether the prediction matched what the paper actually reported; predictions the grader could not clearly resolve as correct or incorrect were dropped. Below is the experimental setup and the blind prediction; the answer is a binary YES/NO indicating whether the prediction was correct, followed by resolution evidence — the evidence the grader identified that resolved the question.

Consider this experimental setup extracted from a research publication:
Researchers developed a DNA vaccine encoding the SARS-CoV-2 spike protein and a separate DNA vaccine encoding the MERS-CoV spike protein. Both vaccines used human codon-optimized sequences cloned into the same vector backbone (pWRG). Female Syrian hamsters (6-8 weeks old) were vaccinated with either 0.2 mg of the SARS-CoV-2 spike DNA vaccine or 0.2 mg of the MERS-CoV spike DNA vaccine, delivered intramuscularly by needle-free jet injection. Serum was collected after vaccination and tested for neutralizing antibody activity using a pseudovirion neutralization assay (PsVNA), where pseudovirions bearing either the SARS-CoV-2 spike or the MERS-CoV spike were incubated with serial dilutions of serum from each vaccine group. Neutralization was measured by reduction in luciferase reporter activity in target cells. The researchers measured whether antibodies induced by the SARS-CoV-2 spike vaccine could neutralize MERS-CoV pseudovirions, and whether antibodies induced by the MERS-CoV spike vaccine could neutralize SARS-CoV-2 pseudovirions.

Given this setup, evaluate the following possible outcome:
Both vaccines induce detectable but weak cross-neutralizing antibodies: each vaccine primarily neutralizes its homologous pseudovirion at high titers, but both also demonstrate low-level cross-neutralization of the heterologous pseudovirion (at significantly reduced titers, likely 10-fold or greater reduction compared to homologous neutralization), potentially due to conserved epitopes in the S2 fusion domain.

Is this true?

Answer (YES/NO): NO